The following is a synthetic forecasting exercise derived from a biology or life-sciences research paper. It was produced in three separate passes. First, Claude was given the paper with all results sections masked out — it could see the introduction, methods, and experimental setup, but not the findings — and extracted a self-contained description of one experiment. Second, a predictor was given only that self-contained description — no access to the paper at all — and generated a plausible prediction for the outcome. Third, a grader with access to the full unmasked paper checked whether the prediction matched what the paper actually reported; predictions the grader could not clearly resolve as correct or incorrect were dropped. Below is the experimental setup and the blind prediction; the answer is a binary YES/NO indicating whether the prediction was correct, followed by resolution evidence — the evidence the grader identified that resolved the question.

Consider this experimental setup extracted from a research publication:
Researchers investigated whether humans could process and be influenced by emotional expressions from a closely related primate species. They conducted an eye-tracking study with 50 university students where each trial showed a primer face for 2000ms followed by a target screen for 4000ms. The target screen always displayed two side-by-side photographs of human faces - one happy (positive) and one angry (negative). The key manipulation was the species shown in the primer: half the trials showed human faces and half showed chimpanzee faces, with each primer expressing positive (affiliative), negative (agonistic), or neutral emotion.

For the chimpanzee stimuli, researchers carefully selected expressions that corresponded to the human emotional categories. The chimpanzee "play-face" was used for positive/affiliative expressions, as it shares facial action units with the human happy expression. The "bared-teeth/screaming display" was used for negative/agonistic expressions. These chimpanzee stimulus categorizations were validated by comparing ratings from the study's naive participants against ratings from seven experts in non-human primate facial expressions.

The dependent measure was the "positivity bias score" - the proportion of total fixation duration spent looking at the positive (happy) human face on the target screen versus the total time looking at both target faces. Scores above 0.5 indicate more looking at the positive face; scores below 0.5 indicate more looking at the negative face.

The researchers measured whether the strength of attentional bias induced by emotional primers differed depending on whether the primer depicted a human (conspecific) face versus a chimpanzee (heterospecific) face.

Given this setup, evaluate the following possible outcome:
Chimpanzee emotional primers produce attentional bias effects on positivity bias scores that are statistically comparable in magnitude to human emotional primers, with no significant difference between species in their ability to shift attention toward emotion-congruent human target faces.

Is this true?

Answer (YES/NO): NO